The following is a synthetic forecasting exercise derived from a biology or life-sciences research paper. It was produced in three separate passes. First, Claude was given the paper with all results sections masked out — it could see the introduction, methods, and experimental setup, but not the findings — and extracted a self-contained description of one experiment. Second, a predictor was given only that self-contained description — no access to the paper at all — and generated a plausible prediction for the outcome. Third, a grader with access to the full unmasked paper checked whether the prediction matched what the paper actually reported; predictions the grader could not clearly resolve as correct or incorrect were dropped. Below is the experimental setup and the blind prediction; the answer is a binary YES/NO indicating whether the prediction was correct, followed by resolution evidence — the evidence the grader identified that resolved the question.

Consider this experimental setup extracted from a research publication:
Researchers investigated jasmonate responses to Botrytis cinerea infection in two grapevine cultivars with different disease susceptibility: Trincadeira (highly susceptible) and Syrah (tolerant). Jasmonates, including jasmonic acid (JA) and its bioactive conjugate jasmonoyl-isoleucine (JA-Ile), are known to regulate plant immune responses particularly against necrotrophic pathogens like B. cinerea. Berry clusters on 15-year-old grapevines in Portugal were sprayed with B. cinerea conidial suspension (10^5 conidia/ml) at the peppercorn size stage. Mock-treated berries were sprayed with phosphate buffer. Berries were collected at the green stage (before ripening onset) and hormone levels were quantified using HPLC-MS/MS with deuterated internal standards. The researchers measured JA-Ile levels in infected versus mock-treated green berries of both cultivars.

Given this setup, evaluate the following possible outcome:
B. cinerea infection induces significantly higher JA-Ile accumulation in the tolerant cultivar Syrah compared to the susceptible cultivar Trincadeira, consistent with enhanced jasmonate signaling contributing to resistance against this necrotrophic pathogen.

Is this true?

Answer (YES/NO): NO